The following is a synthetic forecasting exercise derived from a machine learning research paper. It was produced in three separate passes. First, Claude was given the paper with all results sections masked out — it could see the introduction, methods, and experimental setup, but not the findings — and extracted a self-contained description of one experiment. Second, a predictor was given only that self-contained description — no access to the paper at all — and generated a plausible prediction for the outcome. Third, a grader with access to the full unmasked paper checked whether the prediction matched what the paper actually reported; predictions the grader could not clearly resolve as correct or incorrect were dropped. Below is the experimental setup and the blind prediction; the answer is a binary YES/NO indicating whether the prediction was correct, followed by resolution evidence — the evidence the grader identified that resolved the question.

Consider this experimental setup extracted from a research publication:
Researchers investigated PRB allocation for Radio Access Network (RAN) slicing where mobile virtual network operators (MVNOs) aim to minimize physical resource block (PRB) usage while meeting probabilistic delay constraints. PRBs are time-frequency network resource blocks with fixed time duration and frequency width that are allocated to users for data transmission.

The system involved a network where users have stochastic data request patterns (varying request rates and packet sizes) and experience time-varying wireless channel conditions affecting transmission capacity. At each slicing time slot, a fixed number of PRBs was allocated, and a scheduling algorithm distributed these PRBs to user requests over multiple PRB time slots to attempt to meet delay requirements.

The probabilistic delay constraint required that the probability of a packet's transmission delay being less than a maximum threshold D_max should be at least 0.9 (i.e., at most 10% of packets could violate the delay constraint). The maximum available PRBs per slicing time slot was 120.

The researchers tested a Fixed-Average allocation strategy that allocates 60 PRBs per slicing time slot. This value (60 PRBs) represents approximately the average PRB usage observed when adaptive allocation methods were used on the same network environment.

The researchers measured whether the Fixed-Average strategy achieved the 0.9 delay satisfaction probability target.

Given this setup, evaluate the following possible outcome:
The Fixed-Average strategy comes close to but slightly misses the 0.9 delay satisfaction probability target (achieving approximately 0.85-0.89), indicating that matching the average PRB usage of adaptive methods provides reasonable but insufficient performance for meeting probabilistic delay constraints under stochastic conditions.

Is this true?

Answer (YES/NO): NO